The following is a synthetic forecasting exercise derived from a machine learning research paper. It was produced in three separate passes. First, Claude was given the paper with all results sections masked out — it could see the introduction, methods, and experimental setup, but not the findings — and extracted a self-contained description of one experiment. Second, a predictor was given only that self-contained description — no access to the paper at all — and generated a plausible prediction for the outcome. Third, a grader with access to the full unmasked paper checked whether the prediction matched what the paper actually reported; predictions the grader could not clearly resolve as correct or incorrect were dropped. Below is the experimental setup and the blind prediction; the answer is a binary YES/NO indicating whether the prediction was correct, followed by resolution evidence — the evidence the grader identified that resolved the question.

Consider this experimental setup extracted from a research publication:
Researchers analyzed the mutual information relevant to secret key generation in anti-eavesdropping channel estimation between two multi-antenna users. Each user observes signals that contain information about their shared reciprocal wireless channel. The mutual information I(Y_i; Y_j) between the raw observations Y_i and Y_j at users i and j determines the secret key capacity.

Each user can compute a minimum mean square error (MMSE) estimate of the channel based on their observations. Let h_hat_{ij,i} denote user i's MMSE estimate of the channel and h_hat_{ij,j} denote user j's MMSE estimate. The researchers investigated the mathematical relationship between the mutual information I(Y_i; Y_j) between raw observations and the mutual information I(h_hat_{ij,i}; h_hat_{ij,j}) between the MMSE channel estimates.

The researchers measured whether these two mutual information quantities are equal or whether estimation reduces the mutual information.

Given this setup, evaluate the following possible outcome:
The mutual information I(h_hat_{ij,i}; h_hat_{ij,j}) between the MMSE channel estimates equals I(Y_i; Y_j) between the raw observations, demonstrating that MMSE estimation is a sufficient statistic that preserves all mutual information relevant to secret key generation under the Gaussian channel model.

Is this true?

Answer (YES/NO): YES